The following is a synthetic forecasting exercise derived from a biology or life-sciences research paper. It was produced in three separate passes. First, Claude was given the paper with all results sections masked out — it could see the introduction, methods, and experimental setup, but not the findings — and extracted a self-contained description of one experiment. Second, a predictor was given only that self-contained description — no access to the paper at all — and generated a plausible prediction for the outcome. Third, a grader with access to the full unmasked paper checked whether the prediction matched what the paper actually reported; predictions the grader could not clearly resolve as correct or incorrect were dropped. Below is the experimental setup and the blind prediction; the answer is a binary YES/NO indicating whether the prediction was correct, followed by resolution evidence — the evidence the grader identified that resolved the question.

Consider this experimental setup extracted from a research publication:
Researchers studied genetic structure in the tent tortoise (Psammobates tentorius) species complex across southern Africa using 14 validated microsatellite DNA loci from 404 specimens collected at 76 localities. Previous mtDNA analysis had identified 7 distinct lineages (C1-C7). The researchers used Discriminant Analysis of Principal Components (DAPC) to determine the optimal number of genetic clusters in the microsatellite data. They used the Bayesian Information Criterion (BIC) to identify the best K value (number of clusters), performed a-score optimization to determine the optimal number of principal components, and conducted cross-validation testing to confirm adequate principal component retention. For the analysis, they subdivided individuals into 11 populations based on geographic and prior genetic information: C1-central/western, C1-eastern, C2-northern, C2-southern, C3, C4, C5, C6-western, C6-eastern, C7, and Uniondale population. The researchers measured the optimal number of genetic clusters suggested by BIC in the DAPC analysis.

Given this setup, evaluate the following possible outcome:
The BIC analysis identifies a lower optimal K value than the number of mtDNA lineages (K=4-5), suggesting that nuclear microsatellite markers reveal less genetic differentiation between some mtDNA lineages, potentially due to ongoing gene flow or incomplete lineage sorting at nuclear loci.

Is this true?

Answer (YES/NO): YES